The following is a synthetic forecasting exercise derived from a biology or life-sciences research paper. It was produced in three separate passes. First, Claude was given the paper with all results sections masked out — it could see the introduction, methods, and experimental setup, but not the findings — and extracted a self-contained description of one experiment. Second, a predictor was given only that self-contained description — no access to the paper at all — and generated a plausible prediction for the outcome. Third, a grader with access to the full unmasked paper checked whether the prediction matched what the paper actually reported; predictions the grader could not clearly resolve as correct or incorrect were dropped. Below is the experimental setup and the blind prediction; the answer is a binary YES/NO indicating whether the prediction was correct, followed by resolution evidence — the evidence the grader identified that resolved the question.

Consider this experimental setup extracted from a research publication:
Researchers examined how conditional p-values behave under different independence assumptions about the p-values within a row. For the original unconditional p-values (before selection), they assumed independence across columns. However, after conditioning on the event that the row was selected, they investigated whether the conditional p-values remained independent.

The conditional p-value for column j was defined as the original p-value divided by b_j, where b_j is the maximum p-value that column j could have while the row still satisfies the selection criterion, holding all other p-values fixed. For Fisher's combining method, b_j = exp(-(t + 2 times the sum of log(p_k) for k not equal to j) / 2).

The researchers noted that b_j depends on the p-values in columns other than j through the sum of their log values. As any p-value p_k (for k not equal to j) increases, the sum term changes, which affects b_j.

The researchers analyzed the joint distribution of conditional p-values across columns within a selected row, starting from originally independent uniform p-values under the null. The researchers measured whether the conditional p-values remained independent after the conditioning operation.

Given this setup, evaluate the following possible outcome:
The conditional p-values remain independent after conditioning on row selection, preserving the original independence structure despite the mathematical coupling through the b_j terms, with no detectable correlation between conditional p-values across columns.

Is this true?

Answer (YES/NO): NO